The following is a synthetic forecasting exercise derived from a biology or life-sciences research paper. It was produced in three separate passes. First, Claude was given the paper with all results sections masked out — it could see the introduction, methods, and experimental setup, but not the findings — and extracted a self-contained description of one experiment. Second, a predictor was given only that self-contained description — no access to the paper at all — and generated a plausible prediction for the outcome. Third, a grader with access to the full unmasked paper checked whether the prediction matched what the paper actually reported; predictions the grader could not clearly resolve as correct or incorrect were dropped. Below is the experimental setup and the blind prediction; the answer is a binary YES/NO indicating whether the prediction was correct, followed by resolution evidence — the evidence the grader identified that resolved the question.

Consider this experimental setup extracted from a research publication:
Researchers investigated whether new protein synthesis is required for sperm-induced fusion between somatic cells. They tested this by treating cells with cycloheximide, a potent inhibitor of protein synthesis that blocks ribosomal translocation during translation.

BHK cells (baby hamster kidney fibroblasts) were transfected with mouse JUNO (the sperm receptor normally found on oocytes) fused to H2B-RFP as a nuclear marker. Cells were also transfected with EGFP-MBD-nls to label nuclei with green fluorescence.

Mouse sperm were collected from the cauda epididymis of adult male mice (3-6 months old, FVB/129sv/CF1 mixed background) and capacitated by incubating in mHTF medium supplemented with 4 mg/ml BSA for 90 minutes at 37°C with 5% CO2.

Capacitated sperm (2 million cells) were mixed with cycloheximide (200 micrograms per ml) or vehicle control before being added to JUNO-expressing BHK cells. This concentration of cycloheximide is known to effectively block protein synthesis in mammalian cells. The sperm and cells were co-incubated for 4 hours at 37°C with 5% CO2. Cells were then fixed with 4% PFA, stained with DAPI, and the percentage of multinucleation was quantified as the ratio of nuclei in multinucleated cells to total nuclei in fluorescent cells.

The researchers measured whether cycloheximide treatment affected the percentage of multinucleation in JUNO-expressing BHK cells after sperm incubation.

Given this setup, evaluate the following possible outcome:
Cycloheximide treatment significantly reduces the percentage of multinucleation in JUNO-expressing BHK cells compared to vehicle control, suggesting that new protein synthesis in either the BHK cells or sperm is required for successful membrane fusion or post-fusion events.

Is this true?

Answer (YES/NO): NO